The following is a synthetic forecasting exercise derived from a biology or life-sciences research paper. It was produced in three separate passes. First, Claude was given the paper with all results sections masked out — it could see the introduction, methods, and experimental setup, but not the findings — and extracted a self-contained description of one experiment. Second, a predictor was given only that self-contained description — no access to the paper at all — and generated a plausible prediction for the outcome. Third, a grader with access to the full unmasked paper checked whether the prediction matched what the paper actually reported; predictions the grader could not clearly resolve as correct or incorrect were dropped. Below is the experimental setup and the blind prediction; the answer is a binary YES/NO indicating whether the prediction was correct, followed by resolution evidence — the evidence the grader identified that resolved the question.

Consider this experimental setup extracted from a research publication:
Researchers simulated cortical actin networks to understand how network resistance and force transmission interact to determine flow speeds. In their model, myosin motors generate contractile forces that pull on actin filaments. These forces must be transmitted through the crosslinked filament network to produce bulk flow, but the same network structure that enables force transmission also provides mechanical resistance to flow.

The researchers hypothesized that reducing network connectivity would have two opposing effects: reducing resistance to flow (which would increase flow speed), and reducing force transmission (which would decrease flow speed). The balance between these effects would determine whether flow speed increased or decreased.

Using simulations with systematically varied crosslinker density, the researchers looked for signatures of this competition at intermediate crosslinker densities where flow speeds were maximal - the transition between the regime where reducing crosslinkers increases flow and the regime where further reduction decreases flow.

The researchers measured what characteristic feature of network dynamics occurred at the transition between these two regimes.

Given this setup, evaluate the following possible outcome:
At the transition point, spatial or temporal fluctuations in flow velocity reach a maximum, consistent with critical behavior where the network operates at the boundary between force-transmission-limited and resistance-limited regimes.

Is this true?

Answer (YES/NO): NO